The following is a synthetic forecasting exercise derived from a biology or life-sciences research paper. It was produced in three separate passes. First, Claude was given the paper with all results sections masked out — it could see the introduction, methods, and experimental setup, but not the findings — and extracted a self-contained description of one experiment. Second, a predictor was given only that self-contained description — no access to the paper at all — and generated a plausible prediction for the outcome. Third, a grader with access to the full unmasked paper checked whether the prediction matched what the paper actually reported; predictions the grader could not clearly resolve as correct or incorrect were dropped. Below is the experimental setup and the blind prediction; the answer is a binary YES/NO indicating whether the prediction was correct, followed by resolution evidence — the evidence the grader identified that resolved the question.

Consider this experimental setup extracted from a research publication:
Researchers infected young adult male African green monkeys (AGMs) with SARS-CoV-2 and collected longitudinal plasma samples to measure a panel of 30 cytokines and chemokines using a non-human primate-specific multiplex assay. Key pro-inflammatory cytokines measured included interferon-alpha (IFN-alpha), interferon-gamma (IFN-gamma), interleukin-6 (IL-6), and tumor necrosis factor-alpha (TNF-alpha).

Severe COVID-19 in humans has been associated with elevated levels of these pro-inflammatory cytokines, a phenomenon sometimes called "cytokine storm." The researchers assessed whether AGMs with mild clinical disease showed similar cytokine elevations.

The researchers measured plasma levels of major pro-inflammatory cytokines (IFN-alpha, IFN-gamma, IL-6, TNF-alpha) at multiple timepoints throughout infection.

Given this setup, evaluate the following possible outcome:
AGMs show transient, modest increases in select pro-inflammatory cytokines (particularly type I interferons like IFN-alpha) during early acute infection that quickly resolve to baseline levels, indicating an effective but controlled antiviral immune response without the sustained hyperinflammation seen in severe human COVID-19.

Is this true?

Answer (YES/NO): NO